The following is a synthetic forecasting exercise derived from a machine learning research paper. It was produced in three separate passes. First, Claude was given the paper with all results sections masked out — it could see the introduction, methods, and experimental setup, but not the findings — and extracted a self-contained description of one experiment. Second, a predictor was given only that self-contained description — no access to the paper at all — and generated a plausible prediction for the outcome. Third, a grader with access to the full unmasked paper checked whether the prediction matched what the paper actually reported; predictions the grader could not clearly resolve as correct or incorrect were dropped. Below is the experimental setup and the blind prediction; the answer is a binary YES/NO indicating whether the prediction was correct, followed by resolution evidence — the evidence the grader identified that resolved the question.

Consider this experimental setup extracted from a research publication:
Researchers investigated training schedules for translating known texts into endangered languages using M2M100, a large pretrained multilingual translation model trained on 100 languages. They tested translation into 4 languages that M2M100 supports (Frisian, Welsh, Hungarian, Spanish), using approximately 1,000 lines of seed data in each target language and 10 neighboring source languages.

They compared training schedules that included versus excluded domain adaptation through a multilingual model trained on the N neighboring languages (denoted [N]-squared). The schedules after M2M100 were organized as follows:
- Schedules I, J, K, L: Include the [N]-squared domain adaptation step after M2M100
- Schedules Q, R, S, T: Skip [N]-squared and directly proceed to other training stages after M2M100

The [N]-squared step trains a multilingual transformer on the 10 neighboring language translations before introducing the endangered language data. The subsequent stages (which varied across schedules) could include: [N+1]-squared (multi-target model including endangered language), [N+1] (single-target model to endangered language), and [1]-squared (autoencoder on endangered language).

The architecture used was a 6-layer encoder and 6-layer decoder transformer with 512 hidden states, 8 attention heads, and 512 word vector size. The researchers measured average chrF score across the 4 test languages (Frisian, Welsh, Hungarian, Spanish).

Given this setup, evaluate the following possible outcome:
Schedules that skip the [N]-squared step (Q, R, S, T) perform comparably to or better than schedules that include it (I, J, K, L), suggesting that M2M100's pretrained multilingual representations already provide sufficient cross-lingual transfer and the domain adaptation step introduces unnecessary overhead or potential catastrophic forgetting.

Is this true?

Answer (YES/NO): NO